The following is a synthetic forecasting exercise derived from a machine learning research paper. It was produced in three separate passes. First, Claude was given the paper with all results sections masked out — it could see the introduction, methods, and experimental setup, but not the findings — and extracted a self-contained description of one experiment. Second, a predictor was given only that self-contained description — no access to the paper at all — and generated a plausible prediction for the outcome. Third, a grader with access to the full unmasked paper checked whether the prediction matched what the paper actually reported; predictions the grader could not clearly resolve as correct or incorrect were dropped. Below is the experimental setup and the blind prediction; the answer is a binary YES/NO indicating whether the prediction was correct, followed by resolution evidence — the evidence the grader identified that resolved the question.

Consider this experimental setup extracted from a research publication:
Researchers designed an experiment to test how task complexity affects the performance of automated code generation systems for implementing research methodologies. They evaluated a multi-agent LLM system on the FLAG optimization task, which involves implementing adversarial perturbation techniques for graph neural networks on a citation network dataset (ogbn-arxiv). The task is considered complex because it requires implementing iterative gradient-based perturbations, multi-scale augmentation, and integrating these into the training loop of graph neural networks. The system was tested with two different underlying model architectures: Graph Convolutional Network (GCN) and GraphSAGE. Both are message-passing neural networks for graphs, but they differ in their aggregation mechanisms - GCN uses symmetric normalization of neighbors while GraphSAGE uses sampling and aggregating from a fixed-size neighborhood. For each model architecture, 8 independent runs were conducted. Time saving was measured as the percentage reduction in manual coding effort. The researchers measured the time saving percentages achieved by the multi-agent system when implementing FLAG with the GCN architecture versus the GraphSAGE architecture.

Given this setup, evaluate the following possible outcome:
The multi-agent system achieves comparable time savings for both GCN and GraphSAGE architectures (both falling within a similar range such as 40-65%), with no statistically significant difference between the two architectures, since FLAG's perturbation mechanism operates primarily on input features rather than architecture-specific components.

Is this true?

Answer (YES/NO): NO